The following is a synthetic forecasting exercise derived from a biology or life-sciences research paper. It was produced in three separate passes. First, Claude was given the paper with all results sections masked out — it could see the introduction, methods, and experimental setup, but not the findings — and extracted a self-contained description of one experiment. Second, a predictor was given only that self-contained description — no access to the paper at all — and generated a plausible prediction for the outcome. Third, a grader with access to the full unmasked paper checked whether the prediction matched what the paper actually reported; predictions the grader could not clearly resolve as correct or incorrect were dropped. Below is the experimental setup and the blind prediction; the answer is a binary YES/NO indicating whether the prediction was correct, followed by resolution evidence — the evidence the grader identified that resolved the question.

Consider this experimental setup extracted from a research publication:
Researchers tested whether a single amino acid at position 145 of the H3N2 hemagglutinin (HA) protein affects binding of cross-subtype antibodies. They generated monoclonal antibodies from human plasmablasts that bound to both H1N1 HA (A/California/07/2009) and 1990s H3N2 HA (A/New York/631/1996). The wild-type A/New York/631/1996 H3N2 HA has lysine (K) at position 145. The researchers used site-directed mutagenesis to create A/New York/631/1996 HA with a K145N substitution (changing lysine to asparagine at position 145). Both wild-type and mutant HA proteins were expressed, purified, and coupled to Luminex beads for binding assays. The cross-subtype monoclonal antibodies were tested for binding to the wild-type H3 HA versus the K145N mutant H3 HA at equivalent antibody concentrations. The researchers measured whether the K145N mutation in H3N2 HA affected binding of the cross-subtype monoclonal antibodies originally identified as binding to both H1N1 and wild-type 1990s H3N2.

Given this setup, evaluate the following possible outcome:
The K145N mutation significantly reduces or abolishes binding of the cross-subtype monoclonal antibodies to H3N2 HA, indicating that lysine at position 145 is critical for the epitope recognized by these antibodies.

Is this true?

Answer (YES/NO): YES